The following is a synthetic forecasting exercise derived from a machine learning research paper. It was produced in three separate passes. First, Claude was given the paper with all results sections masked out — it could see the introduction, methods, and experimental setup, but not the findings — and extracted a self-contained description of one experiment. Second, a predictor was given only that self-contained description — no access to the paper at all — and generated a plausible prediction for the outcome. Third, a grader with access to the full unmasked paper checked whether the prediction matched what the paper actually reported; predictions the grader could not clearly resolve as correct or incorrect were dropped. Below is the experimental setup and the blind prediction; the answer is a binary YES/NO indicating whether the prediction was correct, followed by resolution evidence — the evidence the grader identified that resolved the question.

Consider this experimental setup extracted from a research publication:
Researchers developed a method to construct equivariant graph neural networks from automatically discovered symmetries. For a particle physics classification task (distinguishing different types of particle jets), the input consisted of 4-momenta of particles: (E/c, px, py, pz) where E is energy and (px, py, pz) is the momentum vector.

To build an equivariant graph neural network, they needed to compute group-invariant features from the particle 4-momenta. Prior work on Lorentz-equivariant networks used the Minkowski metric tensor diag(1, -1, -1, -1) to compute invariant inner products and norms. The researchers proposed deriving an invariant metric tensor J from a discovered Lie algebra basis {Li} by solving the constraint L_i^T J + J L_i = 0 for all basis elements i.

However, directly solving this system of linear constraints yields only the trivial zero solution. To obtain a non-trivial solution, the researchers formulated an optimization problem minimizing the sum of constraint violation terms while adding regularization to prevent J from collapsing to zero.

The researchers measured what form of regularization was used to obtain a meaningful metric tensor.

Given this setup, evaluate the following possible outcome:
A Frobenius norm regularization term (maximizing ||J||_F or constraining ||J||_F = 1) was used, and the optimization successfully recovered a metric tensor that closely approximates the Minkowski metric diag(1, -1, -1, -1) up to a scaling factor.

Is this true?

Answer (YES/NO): NO